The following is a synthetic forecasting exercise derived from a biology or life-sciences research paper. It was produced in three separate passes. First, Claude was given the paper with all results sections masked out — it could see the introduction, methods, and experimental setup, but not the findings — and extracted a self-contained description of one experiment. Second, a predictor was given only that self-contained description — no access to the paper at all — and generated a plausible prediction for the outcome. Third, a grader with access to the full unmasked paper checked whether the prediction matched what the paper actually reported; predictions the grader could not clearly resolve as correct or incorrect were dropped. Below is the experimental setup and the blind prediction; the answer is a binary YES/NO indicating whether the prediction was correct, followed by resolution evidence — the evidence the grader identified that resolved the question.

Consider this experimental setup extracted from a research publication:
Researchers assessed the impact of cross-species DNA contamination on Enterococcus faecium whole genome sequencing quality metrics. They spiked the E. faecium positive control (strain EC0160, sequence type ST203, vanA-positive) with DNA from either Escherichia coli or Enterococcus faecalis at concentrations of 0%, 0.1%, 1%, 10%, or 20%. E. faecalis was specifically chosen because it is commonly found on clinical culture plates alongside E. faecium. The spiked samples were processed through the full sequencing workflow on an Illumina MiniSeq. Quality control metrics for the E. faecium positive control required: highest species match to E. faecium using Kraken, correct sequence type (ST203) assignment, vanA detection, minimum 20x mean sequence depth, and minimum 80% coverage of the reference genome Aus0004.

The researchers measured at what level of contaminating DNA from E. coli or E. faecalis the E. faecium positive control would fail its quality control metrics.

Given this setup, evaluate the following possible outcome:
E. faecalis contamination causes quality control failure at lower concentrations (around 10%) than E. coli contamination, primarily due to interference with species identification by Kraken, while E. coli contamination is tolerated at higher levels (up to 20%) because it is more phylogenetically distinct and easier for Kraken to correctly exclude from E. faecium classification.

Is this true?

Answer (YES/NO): NO